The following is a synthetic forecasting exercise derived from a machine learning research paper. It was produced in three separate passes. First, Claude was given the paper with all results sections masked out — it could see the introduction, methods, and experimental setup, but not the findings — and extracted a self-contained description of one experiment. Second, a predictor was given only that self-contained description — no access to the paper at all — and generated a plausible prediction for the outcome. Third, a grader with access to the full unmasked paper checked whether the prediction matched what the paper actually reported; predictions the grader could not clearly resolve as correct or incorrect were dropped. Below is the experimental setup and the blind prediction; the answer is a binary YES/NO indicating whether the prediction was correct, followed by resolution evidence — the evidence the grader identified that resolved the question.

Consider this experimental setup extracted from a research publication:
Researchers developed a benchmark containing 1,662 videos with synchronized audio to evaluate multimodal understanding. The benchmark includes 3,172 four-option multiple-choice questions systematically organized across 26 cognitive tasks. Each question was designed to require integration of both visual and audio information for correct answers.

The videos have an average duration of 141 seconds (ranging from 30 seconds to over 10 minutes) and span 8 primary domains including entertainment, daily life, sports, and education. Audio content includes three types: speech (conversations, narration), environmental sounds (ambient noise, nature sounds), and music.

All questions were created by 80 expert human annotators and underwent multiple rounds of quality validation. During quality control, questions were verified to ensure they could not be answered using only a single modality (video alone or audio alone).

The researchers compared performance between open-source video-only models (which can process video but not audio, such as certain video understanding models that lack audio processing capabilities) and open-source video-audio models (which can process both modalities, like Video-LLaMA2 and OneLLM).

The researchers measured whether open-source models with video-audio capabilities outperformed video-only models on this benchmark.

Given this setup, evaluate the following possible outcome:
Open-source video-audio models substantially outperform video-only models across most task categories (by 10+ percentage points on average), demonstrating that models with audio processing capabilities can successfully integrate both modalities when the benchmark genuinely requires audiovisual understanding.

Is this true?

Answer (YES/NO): NO